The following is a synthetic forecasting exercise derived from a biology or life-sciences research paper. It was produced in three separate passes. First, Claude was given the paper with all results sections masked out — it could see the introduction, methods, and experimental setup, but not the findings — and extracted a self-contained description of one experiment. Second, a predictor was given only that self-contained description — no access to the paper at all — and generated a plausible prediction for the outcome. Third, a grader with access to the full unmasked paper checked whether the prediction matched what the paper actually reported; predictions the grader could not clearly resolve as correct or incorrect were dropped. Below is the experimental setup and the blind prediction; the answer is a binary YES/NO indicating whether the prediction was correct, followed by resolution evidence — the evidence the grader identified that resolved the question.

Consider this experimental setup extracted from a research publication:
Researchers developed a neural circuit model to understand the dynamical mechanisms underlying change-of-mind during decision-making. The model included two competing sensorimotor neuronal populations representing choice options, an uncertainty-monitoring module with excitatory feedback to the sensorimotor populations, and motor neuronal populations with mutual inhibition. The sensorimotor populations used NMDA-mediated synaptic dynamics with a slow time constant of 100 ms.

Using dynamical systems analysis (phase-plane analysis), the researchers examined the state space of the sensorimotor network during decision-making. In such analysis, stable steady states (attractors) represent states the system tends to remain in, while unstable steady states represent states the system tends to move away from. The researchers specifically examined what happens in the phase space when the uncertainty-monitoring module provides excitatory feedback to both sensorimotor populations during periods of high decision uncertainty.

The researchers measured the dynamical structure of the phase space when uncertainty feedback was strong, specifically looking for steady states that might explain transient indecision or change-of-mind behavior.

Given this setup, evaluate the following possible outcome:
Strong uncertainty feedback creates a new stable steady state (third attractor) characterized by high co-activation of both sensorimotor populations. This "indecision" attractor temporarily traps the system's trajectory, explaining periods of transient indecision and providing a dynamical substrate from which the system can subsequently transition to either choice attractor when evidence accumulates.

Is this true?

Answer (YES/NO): NO